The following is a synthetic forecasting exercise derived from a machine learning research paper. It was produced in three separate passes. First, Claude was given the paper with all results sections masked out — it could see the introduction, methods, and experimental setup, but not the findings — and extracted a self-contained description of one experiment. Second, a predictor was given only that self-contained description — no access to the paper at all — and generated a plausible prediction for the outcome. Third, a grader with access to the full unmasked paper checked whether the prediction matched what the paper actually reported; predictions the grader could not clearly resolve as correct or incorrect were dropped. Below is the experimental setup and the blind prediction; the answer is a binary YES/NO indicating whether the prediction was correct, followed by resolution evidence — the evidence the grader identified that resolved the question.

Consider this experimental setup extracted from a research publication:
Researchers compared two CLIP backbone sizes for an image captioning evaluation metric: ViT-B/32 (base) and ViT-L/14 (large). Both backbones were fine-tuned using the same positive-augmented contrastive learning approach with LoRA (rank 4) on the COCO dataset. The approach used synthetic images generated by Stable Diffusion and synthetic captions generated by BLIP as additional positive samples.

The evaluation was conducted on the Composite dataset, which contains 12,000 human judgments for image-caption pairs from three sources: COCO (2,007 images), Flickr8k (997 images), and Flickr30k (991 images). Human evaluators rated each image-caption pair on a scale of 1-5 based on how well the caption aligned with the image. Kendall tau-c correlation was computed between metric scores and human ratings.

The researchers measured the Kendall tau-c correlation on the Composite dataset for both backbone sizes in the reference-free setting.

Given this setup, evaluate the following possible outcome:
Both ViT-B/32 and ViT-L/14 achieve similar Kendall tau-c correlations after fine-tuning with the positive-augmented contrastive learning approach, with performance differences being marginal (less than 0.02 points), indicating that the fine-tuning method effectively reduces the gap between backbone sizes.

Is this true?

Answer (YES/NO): NO